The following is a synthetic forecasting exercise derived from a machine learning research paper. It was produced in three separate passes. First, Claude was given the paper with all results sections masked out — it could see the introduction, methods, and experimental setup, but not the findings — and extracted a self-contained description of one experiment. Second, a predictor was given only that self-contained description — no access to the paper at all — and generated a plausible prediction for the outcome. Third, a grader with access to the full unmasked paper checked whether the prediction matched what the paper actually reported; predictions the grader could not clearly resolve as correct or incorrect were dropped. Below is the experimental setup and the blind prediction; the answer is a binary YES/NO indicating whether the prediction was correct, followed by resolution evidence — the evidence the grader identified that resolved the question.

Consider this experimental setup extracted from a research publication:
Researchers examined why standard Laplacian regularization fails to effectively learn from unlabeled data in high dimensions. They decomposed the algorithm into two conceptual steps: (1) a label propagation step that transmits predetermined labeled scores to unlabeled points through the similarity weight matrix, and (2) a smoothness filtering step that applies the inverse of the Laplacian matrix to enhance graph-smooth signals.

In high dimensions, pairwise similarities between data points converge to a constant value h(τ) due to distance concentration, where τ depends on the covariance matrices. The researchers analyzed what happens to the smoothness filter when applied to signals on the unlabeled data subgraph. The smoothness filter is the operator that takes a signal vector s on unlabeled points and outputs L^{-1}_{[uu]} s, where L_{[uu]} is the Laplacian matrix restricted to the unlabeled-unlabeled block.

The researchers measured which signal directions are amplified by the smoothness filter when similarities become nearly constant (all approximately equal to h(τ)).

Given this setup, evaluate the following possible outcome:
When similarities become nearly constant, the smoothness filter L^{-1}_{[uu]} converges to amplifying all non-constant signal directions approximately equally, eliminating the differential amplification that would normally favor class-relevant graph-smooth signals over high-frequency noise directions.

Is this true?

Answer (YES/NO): NO